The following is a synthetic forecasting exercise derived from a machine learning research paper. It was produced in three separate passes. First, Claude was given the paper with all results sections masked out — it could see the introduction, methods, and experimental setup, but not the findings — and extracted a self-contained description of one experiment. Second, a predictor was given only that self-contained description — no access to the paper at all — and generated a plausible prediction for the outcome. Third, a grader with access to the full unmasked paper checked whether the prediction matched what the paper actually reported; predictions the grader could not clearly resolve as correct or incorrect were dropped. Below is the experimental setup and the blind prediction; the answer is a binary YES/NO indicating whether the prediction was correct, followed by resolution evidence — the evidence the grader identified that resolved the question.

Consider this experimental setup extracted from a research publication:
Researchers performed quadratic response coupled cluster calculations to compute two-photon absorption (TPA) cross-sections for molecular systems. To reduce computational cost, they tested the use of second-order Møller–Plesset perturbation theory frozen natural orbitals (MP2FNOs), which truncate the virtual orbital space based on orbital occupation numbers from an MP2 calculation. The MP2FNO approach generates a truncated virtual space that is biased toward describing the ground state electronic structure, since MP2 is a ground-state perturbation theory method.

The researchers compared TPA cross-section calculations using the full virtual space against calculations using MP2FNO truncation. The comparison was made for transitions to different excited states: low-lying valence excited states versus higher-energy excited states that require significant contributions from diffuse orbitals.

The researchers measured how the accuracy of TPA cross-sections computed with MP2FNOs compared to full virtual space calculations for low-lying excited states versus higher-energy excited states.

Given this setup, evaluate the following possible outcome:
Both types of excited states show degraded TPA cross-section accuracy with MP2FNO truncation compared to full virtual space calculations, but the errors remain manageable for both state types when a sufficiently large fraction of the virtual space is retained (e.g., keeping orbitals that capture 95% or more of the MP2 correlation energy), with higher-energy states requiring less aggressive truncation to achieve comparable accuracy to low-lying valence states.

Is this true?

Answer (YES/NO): NO